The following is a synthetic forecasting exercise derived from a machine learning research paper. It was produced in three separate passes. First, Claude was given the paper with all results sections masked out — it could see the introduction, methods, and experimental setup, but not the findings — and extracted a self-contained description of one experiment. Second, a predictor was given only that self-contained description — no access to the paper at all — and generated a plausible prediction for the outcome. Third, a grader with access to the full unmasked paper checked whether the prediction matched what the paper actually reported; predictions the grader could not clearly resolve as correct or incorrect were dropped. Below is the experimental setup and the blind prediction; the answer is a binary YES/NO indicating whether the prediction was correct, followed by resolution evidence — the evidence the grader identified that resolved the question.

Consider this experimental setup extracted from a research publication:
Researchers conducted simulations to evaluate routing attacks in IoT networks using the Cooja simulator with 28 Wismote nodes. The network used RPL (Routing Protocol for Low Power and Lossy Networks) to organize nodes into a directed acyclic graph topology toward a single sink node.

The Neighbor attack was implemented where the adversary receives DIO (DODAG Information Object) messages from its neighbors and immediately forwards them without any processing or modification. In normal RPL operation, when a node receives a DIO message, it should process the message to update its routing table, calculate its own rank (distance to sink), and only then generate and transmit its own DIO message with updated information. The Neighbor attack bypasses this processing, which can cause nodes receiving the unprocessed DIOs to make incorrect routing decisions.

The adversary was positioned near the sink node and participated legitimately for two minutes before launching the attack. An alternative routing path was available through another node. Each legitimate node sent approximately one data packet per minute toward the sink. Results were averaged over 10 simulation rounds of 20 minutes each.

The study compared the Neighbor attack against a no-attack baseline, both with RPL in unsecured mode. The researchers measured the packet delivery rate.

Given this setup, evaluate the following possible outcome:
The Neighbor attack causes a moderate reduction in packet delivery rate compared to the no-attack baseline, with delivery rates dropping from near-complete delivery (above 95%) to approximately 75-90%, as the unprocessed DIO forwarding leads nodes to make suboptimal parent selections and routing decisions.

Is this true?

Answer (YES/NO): YES